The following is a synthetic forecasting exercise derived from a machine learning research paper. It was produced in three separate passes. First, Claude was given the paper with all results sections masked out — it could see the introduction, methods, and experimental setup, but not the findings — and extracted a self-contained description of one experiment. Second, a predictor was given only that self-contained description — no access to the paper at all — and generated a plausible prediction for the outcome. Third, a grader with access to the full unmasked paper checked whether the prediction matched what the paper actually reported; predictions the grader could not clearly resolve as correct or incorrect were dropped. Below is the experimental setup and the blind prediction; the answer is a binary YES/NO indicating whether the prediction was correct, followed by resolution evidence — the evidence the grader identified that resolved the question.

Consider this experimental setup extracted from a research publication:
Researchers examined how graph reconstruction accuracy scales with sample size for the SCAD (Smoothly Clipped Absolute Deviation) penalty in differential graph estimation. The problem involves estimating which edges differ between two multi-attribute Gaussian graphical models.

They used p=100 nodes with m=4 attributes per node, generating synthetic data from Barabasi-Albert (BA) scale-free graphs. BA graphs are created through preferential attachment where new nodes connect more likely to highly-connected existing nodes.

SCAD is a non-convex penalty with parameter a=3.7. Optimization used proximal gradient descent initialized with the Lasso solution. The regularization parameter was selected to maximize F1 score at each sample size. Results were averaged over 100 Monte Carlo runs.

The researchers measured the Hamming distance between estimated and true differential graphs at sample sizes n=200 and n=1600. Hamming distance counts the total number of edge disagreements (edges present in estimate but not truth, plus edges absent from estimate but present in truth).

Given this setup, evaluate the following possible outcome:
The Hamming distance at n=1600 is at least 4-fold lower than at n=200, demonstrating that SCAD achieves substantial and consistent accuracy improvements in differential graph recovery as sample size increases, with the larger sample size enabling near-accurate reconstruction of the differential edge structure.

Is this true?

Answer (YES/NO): YES